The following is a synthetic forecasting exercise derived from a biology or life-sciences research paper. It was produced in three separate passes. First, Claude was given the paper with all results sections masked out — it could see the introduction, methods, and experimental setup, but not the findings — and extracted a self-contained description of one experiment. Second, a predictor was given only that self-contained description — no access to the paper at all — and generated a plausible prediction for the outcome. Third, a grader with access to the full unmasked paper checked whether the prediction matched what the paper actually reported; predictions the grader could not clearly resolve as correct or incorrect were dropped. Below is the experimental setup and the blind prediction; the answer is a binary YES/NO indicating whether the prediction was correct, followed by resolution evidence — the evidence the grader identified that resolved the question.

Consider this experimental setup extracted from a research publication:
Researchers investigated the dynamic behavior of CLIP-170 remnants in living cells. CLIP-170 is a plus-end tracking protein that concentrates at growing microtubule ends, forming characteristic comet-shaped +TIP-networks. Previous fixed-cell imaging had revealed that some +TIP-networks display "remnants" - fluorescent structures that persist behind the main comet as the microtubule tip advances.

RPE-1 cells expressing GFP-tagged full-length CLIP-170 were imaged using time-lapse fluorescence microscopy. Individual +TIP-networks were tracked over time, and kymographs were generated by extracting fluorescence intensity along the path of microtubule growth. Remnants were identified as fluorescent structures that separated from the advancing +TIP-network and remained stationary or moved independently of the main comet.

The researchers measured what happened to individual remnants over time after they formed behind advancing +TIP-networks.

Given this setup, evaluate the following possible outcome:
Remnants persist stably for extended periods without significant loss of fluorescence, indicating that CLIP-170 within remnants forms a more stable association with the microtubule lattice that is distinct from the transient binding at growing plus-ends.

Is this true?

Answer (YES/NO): NO